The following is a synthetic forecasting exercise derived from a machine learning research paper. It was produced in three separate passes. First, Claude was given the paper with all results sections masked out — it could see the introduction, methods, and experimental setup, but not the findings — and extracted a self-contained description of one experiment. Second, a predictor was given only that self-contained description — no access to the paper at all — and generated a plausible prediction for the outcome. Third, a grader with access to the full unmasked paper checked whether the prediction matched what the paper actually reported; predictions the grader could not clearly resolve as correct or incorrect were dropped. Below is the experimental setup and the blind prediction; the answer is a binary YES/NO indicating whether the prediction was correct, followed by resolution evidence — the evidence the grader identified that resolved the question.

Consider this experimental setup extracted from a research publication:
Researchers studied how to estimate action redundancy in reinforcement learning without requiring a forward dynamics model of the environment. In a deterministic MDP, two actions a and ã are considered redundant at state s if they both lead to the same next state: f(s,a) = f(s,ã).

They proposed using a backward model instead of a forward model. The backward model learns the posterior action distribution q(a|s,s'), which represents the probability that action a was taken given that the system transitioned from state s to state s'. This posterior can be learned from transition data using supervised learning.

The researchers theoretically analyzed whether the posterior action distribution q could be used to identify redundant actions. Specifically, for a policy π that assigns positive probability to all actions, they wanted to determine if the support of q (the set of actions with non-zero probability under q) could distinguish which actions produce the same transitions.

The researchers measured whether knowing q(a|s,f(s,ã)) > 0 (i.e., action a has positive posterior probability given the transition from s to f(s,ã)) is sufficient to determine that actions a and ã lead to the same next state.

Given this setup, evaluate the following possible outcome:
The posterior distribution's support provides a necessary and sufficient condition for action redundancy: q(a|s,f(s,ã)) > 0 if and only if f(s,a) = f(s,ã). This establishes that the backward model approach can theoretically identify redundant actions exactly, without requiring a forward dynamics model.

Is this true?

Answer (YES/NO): YES